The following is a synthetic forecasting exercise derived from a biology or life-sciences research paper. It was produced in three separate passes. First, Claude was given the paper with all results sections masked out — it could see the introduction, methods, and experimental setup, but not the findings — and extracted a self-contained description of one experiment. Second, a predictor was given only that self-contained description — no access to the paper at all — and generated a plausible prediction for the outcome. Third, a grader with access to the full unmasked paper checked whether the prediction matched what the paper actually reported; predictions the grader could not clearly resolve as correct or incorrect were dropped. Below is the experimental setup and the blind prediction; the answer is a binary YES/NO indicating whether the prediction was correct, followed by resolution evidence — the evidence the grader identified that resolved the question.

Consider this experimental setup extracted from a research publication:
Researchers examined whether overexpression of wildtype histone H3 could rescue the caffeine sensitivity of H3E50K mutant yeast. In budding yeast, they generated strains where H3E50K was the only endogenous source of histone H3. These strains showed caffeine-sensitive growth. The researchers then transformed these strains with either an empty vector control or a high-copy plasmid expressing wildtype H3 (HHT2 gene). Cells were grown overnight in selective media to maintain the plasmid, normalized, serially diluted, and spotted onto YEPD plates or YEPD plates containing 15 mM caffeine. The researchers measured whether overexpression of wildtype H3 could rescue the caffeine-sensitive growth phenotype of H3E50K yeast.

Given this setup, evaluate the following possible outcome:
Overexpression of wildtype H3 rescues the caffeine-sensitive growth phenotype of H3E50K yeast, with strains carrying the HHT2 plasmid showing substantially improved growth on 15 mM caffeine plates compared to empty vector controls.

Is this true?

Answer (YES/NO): YES